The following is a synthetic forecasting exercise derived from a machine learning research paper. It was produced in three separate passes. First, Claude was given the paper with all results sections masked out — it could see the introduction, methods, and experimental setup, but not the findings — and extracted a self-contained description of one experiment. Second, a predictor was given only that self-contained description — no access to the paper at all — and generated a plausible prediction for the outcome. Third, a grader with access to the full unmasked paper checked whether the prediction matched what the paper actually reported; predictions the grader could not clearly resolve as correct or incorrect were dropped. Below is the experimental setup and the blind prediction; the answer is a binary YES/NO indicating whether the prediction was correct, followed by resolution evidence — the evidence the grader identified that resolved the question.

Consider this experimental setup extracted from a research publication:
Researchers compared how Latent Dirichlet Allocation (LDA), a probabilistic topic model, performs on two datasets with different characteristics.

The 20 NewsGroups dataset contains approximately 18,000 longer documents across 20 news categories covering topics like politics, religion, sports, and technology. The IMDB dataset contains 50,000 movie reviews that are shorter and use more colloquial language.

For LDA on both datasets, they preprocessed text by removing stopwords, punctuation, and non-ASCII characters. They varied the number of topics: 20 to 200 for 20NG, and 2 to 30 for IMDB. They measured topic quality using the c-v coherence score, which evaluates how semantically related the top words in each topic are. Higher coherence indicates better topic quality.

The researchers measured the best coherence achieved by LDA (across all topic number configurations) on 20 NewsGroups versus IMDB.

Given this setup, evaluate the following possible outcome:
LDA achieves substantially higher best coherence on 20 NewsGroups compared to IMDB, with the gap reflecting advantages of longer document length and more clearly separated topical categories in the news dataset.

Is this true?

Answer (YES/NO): NO